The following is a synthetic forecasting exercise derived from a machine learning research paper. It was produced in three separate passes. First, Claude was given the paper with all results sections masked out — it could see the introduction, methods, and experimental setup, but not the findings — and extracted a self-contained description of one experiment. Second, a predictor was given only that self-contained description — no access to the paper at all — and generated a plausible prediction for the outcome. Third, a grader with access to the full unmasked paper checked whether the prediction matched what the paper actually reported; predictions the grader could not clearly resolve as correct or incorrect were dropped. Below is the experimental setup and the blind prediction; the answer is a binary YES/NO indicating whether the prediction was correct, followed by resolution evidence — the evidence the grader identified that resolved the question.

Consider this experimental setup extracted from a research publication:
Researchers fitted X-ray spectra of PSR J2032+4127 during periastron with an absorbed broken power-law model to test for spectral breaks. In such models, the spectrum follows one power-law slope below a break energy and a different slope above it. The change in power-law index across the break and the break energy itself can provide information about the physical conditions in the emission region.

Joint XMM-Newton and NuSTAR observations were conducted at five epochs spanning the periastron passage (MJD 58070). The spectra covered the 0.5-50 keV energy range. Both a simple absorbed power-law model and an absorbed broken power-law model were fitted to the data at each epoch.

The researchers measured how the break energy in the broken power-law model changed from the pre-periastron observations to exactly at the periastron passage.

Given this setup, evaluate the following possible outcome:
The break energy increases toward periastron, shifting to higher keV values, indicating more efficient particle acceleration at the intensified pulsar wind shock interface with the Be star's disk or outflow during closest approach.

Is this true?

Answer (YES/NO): YES